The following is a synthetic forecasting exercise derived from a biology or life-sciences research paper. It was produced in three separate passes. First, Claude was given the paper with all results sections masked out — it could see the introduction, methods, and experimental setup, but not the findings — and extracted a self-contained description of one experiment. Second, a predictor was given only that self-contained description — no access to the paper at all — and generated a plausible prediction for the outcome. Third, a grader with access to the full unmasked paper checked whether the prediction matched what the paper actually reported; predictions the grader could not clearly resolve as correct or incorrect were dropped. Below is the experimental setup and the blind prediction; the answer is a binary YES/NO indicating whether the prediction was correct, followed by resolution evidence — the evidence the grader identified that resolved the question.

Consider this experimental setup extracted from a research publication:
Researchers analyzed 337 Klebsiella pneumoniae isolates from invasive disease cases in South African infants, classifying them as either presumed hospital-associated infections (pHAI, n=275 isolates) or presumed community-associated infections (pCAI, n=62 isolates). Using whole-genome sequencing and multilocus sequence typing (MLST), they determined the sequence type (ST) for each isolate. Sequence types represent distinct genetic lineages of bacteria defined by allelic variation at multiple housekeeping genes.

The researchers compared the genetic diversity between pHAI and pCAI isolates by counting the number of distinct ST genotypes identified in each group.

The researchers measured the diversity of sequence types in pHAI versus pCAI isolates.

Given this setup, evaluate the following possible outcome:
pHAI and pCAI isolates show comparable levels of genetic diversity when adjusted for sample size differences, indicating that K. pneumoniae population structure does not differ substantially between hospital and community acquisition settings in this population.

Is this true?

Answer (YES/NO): NO